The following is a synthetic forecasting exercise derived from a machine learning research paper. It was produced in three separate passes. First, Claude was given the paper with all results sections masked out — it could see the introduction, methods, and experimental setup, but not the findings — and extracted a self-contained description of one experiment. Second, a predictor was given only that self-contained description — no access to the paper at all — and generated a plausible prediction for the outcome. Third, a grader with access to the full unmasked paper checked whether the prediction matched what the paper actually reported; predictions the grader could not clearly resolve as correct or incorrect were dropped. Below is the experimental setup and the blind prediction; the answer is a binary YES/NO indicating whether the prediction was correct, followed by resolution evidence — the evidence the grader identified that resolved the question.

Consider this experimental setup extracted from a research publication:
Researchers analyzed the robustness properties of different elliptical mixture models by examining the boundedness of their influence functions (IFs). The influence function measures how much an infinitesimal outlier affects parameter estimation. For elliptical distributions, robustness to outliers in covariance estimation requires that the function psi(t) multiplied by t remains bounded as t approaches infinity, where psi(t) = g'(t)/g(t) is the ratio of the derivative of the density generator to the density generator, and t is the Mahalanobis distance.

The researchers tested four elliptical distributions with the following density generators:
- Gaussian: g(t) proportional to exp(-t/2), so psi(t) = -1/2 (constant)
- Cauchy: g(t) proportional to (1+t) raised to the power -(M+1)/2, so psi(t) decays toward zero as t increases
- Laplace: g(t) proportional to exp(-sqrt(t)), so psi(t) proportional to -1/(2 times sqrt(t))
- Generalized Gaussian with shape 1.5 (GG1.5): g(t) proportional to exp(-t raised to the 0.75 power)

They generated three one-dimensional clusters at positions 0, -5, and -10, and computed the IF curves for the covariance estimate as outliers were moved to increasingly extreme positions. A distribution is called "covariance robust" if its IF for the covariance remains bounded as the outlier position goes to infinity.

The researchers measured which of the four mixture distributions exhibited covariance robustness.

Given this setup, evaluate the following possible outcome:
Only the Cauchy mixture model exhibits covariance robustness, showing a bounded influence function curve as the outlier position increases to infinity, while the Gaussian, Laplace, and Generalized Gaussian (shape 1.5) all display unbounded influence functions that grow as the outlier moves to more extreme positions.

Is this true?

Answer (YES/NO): YES